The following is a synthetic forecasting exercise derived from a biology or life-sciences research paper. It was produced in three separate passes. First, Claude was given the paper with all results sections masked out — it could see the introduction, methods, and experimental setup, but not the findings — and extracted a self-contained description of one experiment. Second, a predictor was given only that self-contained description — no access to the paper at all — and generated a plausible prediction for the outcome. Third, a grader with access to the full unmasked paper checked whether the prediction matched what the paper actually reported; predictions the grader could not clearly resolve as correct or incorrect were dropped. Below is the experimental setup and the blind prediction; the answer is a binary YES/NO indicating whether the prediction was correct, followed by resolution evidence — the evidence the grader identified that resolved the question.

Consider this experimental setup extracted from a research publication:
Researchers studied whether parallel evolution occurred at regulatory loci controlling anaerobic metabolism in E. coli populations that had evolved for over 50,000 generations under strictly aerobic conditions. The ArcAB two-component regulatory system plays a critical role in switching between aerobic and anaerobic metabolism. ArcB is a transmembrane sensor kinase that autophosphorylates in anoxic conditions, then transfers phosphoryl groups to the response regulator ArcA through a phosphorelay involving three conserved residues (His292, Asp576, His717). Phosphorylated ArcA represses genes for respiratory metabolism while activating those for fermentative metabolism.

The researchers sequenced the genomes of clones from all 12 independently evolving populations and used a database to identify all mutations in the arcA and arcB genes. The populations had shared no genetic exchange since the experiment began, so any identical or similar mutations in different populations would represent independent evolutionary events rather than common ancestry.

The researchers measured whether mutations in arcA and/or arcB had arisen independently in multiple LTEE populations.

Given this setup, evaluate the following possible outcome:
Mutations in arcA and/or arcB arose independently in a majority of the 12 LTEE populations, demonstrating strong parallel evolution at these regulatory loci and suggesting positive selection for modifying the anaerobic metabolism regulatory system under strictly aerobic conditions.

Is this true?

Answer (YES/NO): YES